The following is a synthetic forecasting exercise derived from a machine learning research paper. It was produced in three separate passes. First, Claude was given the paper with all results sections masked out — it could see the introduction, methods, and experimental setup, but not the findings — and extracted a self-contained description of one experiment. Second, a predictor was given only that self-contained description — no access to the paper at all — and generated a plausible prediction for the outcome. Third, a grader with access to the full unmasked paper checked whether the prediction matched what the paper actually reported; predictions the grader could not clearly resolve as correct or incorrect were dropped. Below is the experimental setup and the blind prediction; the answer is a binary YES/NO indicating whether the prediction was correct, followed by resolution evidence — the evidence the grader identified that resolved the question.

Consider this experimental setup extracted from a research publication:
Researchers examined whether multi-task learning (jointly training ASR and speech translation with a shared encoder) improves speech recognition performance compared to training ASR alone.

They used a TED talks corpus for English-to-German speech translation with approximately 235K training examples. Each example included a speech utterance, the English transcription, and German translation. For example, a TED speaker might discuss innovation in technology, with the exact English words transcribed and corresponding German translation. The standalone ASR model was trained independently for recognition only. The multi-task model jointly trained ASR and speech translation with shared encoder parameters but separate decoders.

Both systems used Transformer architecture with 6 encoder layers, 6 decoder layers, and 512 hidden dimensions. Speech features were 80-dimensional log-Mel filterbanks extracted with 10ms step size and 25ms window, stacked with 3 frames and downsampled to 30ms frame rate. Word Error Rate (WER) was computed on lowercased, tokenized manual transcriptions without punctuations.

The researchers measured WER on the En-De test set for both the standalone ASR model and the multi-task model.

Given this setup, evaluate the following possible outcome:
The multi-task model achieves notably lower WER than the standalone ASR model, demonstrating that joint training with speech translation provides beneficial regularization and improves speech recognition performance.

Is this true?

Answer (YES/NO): YES